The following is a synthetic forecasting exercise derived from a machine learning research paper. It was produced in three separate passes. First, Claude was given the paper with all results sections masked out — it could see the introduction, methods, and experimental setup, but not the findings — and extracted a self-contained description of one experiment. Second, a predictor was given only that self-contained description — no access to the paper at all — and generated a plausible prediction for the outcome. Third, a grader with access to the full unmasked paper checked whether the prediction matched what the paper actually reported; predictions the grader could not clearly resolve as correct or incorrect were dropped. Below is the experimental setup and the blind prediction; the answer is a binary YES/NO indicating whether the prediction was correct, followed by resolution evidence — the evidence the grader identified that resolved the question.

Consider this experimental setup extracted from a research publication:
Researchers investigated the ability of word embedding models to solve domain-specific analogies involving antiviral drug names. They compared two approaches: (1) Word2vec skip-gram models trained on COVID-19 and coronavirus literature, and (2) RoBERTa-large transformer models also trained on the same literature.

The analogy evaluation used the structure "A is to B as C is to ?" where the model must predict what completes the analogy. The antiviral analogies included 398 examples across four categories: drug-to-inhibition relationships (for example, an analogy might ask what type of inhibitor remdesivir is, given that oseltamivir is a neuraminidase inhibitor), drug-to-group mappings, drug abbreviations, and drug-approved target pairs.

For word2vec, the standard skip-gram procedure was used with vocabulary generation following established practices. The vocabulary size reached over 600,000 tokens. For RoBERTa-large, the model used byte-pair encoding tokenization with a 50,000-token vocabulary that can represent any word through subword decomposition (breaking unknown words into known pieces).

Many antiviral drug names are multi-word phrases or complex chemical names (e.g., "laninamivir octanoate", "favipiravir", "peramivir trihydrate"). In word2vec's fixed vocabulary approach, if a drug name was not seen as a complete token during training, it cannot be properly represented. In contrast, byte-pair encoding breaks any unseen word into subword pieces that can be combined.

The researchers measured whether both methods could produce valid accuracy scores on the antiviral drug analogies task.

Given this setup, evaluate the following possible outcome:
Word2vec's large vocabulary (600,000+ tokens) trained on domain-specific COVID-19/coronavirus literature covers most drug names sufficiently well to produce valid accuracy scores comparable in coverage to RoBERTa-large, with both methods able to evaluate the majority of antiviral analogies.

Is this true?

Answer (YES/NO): NO